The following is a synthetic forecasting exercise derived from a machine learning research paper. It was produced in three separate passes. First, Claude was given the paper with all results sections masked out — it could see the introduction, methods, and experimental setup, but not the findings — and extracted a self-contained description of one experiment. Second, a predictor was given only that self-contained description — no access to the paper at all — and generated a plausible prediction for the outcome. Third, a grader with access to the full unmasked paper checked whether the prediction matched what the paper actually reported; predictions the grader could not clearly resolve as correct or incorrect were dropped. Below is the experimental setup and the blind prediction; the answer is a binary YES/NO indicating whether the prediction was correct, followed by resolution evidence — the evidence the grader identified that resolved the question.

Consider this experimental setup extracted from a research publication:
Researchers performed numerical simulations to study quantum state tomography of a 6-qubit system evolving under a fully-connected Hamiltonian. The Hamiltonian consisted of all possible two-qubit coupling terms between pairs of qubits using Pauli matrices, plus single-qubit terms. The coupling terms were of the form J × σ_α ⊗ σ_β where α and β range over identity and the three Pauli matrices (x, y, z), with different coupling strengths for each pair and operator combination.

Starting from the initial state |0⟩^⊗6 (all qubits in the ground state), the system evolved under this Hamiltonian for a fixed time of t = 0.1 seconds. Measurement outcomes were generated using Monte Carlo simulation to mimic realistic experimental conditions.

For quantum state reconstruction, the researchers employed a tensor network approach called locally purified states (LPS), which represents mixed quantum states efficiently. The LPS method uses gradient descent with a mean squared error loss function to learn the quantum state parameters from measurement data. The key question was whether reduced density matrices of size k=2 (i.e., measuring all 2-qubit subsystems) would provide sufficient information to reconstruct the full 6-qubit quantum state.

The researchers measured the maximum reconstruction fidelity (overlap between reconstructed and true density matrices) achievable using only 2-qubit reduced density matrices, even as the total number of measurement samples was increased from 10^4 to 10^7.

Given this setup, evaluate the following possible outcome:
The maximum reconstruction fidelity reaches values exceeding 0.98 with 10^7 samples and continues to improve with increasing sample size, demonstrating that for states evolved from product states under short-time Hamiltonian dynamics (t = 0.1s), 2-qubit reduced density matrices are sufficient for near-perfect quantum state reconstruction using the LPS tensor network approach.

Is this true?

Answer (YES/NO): NO